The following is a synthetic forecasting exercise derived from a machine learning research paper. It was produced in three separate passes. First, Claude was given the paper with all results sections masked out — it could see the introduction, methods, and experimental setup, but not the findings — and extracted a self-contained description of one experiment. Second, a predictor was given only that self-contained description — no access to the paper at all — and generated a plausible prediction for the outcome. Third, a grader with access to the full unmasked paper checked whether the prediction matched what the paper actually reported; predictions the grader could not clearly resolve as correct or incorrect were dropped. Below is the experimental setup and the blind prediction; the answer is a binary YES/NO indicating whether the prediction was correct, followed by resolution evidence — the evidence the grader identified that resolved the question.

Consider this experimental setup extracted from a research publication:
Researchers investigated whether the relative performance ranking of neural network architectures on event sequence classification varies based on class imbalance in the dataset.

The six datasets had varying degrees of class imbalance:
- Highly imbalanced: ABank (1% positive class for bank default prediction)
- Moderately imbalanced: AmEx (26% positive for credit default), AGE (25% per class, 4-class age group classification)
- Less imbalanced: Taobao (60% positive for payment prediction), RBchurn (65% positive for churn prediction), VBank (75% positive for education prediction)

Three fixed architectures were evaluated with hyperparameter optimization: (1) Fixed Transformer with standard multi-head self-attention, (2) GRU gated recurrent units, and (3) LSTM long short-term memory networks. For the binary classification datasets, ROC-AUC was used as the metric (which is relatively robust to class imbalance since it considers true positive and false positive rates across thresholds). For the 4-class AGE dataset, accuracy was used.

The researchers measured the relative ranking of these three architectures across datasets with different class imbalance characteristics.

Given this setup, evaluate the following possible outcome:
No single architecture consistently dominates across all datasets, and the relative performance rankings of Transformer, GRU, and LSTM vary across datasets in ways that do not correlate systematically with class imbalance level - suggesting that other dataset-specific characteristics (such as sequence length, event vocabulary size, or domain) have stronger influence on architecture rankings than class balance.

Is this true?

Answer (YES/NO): YES